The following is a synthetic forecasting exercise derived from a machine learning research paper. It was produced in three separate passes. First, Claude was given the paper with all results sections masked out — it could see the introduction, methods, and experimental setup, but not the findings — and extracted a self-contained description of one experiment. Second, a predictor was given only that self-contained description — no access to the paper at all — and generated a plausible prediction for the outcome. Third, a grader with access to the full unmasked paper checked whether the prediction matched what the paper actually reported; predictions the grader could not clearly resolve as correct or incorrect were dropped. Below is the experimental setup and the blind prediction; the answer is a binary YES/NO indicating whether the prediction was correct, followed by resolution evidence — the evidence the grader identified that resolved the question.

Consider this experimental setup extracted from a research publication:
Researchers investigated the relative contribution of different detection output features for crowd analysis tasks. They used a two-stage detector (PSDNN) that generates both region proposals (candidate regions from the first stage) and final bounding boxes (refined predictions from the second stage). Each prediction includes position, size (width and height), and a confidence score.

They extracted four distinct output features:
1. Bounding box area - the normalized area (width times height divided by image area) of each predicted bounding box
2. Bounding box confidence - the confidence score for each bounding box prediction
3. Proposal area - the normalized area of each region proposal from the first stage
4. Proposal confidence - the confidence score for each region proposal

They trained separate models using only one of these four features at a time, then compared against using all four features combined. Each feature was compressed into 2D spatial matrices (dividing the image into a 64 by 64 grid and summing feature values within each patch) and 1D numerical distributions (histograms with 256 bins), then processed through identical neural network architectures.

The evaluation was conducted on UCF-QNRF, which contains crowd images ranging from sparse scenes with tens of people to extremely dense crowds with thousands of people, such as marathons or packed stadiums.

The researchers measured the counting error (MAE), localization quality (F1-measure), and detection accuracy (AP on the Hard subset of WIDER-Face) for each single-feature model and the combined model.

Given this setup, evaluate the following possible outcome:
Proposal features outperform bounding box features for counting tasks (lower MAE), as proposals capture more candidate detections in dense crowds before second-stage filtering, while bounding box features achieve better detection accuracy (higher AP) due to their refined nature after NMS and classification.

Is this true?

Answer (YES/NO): NO